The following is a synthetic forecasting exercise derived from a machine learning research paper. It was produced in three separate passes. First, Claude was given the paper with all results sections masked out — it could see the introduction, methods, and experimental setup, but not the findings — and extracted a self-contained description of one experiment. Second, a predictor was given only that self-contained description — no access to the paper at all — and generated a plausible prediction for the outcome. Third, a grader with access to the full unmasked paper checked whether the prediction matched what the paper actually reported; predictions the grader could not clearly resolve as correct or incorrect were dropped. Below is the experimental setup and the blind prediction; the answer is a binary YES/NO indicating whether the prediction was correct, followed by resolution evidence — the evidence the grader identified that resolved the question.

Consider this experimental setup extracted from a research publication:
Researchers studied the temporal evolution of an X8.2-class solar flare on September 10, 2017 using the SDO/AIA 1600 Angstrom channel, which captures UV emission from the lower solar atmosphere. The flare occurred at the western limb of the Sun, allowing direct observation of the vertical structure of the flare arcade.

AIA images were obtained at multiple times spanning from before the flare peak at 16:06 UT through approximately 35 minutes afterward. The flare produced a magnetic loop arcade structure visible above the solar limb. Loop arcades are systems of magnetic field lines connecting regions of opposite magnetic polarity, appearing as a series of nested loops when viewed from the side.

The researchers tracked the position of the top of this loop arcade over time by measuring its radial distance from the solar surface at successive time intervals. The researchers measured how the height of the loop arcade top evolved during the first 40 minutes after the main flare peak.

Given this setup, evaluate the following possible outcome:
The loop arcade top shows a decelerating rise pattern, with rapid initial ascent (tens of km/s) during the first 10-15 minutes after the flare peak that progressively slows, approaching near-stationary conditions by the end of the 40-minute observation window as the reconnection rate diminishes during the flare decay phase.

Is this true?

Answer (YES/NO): NO